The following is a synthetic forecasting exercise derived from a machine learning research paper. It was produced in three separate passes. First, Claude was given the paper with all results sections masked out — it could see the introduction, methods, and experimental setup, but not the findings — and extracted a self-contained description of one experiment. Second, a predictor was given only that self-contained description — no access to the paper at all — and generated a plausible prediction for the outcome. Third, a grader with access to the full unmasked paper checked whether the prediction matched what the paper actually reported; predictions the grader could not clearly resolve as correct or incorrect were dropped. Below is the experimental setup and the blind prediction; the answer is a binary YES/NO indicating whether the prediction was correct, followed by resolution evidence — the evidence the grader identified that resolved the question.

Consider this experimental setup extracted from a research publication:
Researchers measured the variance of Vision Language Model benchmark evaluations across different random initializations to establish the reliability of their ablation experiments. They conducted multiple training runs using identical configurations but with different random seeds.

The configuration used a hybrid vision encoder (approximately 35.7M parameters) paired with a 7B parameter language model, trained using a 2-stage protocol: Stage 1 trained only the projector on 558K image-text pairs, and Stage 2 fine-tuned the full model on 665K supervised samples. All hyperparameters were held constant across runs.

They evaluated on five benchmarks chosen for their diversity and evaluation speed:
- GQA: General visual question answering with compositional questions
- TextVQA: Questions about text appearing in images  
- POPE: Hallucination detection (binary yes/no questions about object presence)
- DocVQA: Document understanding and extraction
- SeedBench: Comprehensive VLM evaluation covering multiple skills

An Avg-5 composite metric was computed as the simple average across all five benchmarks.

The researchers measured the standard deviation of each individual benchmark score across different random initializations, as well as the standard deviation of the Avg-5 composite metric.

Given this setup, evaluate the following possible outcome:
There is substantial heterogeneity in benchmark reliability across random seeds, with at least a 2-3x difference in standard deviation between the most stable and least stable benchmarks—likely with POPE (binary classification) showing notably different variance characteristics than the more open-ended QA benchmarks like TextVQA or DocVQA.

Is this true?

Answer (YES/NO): YES